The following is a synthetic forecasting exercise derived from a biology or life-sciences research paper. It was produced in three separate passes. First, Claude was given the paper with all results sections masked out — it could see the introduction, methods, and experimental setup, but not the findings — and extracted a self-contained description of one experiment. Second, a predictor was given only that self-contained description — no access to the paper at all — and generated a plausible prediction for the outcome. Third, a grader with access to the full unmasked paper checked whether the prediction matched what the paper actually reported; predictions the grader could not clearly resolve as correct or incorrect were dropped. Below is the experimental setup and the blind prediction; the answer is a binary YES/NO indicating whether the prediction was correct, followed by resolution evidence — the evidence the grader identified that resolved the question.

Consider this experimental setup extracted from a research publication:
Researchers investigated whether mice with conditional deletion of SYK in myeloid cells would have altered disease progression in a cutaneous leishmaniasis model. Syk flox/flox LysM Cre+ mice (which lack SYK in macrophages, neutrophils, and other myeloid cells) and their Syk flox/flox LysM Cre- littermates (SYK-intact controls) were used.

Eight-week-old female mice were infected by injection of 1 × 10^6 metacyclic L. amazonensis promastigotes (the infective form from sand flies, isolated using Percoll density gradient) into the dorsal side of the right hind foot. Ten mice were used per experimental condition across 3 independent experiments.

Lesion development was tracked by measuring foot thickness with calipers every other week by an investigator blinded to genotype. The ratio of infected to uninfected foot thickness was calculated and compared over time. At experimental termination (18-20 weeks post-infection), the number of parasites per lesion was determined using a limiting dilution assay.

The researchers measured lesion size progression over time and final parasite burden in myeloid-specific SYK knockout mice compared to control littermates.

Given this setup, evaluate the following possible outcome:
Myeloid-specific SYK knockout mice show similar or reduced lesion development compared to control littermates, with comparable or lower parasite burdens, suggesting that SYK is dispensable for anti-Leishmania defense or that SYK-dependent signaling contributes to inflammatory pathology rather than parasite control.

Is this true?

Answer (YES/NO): YES